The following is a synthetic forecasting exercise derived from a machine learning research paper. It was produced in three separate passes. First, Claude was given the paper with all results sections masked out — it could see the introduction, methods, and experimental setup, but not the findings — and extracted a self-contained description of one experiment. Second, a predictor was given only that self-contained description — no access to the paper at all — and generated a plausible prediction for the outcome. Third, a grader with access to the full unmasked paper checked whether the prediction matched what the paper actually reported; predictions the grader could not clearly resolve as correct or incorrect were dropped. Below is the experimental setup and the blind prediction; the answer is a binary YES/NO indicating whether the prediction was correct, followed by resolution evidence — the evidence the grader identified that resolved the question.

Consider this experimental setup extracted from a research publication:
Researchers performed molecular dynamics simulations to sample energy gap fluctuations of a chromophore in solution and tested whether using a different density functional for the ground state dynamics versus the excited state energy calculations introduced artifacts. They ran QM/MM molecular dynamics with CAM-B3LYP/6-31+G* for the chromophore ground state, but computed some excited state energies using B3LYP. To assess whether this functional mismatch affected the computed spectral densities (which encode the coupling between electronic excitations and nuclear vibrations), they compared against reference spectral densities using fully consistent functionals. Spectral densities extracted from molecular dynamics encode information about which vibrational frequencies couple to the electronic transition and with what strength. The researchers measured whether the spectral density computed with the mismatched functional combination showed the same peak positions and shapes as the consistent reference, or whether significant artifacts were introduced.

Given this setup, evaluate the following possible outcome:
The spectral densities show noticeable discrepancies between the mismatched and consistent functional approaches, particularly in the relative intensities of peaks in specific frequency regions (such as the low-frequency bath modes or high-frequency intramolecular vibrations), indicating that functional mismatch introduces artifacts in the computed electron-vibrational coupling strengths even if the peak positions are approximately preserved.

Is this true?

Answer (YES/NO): NO